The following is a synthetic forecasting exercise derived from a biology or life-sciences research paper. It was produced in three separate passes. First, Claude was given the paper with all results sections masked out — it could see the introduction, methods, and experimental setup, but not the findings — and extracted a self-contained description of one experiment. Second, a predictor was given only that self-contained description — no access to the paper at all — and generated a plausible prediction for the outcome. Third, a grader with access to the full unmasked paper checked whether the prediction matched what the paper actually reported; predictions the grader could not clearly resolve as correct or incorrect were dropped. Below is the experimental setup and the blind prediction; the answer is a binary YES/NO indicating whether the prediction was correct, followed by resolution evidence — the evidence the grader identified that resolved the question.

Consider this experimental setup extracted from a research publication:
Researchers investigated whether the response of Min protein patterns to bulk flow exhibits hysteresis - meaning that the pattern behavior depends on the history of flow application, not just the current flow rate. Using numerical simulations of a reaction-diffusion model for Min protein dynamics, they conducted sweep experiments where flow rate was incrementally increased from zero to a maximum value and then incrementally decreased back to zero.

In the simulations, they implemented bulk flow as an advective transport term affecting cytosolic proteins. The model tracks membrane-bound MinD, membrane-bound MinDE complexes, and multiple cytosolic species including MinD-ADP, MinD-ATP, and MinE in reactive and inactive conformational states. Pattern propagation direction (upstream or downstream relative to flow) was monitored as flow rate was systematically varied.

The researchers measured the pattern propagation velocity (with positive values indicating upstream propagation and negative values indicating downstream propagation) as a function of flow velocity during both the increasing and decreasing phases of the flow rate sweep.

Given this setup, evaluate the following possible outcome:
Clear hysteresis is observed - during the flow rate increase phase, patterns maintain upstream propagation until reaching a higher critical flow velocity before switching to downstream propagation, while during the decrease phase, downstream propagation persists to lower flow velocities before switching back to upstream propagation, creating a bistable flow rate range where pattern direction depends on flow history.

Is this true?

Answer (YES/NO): NO